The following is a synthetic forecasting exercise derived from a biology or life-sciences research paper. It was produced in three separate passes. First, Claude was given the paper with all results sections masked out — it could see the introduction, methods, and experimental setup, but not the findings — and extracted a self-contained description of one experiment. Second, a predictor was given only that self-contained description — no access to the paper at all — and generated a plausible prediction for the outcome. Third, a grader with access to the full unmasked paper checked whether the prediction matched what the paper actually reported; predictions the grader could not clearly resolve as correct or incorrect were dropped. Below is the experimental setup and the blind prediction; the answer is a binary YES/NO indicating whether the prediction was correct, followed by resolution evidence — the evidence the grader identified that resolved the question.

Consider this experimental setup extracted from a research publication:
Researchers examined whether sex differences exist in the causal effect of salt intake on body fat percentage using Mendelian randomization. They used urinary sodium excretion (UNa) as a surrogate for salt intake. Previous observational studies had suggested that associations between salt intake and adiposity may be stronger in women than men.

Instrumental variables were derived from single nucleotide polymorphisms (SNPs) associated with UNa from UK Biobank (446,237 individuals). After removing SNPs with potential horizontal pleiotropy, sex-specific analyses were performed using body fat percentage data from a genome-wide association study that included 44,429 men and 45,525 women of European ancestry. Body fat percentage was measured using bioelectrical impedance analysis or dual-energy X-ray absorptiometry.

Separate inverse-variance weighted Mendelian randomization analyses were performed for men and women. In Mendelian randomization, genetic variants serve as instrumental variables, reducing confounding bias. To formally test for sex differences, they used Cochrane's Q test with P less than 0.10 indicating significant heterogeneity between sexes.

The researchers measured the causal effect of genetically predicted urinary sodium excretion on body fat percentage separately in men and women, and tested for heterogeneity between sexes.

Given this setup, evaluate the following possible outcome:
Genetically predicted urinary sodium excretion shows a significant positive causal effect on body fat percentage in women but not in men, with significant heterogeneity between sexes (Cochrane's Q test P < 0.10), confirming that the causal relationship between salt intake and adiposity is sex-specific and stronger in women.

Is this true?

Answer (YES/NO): NO